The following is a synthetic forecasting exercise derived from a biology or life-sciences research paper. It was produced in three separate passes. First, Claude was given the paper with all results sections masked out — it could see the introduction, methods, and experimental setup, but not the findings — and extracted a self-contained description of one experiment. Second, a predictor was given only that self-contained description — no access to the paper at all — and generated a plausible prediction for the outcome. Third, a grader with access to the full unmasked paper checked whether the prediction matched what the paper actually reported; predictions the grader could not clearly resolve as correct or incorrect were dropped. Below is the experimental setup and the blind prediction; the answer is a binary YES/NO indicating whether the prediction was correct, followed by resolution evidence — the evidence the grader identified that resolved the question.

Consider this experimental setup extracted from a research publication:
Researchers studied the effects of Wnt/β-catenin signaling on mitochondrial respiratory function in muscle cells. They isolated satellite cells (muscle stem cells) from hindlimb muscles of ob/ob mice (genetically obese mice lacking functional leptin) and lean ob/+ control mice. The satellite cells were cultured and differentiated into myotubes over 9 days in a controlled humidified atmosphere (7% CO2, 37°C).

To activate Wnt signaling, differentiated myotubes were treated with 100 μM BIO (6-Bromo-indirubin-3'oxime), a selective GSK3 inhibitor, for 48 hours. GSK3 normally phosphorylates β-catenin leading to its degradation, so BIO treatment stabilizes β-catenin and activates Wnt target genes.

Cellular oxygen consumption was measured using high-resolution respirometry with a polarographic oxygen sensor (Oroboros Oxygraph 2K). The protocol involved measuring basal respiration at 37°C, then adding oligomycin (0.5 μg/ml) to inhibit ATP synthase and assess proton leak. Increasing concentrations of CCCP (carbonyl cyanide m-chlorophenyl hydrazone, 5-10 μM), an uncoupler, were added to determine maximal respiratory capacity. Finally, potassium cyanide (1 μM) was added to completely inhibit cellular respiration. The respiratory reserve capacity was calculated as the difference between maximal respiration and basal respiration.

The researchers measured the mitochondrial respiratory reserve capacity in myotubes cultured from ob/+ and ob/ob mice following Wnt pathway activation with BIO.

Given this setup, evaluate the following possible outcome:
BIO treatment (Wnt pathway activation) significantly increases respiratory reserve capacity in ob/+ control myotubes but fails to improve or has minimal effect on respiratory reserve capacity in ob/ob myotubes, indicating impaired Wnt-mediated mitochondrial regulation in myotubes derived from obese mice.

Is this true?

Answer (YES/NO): NO